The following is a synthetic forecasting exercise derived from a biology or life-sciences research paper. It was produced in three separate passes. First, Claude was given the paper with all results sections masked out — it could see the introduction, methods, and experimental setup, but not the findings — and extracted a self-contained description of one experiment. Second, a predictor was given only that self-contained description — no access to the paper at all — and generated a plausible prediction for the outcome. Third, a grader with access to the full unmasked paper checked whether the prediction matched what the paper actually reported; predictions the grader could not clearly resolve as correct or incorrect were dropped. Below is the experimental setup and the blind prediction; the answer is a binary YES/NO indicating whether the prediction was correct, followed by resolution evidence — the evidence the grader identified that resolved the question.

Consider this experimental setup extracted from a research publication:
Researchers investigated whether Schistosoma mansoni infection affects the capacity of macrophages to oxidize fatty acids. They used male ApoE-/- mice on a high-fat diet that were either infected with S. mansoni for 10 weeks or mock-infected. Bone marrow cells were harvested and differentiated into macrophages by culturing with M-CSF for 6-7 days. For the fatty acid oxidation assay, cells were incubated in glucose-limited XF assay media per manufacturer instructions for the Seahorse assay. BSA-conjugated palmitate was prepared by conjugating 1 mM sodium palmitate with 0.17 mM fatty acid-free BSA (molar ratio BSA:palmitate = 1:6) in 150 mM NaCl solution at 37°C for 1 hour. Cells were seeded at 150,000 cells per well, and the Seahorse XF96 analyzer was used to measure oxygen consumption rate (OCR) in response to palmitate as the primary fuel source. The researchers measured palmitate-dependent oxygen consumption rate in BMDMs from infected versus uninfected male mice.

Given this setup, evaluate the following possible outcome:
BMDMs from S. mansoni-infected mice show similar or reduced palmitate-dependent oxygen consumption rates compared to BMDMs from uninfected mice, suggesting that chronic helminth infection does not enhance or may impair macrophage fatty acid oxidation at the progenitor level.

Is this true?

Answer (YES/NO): NO